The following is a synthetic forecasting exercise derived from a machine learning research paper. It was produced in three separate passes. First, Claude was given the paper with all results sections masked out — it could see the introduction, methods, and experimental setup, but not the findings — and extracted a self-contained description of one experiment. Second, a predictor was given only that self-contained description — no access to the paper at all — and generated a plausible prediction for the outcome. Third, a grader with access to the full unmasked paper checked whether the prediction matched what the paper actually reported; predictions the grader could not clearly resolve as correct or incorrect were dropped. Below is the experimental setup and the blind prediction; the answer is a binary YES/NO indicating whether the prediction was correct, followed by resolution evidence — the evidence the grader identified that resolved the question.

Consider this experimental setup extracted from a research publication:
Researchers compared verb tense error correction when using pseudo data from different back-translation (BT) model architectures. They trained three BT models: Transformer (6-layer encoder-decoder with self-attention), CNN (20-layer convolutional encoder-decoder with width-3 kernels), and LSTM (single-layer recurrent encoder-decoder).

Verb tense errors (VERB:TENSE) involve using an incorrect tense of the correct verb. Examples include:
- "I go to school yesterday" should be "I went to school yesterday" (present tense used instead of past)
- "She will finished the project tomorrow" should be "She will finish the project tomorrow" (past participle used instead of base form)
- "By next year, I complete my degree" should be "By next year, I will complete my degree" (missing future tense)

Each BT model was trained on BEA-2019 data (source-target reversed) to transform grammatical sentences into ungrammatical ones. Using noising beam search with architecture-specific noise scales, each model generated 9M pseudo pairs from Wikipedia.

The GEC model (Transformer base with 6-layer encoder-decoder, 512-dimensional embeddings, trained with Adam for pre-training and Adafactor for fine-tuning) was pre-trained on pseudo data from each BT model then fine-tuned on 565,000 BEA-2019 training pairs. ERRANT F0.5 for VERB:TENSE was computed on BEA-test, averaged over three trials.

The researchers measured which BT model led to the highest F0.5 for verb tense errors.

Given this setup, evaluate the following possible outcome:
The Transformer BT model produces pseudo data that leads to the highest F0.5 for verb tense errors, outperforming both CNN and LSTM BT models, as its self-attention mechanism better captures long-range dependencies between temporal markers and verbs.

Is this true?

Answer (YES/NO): NO